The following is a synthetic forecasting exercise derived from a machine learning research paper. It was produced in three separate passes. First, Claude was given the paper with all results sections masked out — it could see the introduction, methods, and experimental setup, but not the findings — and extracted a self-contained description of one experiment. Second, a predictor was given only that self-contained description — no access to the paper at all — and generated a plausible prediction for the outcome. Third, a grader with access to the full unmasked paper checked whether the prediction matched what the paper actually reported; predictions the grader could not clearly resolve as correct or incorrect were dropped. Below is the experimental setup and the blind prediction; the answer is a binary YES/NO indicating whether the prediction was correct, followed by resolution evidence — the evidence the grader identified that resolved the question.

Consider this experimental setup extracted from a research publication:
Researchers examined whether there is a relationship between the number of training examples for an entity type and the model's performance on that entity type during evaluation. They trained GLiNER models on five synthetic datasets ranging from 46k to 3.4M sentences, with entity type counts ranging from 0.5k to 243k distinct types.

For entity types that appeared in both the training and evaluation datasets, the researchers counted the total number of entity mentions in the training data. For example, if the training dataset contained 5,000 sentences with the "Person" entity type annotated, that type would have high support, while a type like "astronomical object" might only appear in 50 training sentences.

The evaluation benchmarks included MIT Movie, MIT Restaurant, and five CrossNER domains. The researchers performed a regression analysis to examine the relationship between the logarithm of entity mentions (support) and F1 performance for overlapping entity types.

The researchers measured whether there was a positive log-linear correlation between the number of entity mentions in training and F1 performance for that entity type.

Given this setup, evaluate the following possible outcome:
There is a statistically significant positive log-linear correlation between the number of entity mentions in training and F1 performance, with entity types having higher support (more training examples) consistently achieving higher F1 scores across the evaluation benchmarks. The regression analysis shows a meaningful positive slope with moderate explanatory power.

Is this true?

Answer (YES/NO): YES